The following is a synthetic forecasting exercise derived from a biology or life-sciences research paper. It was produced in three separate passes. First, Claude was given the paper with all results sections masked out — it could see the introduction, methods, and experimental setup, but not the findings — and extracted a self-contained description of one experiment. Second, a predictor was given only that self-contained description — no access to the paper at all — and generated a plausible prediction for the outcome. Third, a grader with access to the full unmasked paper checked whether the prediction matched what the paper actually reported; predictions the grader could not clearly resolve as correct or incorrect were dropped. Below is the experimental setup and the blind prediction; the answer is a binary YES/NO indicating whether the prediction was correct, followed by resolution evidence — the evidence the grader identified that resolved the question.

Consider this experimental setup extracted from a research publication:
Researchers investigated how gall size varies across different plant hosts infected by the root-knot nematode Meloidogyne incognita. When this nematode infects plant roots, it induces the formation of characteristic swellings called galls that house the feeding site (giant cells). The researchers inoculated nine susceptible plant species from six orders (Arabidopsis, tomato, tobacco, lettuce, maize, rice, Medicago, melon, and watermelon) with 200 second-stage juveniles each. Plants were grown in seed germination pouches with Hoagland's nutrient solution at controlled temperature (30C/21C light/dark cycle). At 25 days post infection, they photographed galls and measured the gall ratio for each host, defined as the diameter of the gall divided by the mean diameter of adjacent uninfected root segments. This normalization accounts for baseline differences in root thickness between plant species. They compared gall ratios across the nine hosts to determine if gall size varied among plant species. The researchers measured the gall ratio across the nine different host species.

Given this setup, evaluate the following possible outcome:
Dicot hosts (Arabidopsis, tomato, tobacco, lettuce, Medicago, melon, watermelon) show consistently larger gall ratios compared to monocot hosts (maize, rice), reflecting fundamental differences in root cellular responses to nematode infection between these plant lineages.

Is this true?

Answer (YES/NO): NO